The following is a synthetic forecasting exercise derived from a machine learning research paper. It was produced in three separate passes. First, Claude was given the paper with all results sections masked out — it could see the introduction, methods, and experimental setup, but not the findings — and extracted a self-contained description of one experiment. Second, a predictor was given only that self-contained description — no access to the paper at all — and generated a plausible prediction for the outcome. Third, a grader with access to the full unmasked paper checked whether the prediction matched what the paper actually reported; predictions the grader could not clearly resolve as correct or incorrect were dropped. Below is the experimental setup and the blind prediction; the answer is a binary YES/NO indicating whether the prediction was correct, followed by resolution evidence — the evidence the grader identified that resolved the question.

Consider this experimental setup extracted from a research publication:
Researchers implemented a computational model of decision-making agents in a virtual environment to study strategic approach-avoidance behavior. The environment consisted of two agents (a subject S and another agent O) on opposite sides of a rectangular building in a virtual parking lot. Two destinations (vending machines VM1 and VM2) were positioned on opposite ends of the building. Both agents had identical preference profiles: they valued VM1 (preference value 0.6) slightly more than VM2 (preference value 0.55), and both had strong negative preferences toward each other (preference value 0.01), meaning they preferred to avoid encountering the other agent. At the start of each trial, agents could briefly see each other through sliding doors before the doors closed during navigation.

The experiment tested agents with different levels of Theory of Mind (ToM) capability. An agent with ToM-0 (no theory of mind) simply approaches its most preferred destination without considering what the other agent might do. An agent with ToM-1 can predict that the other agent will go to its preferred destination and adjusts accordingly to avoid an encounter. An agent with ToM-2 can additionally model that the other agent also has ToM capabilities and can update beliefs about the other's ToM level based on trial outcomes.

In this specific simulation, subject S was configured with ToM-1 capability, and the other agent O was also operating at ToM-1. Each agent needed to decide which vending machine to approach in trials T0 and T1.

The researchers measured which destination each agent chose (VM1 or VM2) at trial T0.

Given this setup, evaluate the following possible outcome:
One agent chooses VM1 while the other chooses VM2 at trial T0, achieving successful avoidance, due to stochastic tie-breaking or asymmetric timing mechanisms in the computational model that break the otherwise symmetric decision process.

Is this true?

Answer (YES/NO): NO